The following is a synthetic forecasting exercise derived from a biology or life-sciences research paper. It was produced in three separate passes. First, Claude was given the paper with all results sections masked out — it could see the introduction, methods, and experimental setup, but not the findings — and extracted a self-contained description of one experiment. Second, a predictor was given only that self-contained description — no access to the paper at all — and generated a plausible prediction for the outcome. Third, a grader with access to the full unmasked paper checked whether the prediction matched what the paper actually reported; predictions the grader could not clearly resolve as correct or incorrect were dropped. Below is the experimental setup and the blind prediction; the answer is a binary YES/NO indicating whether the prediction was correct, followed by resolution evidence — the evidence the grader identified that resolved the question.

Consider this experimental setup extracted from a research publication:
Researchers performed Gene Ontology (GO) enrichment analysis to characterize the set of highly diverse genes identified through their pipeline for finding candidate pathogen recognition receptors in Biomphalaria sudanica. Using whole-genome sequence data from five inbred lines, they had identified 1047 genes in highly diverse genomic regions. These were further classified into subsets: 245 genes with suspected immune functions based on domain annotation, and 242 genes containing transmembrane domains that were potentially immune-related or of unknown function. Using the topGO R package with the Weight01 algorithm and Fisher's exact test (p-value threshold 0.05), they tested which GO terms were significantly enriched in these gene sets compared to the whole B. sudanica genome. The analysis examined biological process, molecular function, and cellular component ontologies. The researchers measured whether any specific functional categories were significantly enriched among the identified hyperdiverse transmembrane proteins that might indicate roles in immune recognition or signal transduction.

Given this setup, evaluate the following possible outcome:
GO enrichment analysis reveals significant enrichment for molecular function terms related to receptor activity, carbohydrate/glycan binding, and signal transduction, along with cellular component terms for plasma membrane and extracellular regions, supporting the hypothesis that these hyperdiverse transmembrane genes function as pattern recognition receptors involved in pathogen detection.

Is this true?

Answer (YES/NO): NO